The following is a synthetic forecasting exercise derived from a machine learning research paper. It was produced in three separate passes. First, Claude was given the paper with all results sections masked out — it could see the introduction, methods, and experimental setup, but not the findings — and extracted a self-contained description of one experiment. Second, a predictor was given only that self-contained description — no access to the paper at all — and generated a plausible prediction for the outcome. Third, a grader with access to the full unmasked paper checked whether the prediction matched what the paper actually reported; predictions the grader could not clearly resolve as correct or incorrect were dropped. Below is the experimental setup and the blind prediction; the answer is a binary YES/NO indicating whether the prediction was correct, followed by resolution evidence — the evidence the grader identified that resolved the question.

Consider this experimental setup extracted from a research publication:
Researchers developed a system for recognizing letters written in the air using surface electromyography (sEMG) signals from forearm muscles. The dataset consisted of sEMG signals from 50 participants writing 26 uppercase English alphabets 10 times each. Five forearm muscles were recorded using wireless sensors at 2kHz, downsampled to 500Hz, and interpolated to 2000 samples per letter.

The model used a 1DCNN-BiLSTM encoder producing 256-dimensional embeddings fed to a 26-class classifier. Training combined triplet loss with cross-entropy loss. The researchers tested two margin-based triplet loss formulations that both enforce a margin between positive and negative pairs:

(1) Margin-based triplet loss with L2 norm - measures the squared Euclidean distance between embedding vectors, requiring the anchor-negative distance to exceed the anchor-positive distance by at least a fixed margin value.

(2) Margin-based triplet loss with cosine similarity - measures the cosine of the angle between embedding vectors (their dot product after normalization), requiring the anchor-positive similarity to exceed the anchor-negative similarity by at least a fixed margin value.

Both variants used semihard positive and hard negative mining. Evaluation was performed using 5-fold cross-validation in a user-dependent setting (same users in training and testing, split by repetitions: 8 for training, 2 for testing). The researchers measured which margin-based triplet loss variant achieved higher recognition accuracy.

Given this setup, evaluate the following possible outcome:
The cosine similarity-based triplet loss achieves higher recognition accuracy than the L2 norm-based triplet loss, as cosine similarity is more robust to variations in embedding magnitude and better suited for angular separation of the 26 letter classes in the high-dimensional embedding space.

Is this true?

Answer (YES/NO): NO